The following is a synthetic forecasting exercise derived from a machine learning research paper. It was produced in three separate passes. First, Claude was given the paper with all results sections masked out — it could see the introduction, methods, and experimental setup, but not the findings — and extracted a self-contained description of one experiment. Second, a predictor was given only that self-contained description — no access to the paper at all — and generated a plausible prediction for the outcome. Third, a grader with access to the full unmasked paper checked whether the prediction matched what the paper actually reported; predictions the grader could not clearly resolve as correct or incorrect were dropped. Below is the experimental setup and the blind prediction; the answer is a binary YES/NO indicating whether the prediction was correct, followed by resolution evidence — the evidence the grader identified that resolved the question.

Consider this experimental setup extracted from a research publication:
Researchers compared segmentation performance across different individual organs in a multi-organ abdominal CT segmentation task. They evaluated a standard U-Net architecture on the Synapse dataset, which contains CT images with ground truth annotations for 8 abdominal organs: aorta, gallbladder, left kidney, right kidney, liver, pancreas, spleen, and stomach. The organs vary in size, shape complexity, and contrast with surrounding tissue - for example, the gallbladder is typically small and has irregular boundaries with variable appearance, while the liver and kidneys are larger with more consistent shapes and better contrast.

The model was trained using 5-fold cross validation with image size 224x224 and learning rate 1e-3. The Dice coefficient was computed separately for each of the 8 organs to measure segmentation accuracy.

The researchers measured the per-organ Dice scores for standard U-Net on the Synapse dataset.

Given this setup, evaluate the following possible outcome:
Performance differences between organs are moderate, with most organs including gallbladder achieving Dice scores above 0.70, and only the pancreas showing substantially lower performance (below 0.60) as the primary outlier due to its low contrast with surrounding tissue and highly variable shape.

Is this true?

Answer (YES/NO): NO